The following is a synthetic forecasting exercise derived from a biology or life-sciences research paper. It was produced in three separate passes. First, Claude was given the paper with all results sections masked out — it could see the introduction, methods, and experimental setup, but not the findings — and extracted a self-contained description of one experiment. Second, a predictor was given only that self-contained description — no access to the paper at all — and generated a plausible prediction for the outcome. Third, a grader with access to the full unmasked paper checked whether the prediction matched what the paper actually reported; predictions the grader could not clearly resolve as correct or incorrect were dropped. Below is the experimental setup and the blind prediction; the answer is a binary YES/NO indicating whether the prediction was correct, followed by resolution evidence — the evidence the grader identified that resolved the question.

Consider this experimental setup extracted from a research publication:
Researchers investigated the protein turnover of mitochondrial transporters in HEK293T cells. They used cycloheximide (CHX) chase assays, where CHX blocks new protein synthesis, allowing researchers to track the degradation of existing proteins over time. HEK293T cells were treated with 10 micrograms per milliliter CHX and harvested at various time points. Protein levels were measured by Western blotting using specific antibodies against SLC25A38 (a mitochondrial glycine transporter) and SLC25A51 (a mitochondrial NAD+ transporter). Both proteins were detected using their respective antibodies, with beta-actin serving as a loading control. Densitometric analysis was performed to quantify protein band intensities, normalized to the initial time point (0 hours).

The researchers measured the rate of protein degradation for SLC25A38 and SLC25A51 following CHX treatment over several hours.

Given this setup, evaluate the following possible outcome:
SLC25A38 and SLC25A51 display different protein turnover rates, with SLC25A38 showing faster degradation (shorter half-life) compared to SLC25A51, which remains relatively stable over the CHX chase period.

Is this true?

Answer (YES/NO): YES